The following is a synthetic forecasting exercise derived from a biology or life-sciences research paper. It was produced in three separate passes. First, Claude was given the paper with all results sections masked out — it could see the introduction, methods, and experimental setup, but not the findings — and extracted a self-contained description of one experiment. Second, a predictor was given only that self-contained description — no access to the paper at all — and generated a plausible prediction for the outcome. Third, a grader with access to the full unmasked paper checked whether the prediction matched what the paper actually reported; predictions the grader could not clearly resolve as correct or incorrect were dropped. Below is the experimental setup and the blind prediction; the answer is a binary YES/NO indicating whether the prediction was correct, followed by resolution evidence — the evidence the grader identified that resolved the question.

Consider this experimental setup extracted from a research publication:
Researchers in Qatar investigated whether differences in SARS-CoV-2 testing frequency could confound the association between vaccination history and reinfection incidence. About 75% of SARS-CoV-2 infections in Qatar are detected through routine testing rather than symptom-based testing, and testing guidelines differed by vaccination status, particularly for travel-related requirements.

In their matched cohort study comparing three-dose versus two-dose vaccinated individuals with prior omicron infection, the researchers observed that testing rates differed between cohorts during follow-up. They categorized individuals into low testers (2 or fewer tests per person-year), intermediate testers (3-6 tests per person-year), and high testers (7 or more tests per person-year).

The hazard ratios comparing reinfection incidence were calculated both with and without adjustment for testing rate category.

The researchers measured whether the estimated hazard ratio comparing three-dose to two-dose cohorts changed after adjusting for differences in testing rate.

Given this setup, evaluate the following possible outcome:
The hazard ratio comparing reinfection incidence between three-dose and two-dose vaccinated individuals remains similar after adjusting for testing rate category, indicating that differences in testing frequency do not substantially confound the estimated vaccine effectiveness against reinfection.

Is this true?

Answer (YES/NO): NO